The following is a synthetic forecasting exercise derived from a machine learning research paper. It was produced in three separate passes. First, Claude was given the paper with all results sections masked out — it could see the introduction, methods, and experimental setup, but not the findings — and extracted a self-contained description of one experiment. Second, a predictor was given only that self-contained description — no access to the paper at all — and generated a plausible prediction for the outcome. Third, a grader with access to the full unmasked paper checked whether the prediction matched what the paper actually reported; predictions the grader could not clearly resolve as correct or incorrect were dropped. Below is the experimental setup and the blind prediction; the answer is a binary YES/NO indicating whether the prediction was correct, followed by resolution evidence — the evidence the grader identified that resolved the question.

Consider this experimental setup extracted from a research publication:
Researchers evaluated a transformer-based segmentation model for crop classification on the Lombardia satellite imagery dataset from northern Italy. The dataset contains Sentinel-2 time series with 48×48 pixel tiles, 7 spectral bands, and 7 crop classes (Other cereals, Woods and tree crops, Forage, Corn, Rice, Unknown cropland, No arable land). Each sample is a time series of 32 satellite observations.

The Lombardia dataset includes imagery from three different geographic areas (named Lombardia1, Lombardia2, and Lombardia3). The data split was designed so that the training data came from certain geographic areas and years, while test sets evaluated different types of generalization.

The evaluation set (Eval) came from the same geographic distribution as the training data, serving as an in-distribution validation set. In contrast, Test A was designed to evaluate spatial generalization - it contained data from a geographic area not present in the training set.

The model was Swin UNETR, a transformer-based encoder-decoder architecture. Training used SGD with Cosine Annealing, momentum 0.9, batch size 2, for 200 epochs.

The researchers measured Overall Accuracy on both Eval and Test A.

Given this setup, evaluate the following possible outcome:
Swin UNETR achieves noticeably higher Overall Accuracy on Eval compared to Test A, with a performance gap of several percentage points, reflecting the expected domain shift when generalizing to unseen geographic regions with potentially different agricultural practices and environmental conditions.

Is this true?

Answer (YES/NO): YES